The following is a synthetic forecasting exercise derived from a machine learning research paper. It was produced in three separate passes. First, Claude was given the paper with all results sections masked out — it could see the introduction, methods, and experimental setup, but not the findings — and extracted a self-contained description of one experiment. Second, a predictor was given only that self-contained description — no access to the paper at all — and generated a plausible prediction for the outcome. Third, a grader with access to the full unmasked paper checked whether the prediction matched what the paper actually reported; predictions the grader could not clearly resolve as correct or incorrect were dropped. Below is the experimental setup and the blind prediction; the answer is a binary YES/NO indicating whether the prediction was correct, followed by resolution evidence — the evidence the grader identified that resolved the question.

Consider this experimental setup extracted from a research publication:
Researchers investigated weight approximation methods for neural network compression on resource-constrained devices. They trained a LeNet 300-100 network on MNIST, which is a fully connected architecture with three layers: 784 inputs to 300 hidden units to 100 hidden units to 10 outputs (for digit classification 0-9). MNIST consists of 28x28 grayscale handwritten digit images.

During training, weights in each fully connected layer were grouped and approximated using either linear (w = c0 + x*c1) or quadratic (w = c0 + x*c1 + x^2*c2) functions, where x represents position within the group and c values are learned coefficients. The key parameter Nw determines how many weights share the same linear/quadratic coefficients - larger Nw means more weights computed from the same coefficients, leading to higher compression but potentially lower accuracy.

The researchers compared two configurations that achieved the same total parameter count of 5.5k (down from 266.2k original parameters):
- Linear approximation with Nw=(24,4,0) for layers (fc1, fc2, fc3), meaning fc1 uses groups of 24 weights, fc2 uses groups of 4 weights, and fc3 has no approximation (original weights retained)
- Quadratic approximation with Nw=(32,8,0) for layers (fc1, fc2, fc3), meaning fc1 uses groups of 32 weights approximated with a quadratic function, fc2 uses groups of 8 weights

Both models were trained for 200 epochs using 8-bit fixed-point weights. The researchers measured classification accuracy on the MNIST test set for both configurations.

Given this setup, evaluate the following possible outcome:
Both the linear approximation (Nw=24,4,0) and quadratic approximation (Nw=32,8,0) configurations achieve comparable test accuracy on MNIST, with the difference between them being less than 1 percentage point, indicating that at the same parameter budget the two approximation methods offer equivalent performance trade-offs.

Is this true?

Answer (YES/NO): YES